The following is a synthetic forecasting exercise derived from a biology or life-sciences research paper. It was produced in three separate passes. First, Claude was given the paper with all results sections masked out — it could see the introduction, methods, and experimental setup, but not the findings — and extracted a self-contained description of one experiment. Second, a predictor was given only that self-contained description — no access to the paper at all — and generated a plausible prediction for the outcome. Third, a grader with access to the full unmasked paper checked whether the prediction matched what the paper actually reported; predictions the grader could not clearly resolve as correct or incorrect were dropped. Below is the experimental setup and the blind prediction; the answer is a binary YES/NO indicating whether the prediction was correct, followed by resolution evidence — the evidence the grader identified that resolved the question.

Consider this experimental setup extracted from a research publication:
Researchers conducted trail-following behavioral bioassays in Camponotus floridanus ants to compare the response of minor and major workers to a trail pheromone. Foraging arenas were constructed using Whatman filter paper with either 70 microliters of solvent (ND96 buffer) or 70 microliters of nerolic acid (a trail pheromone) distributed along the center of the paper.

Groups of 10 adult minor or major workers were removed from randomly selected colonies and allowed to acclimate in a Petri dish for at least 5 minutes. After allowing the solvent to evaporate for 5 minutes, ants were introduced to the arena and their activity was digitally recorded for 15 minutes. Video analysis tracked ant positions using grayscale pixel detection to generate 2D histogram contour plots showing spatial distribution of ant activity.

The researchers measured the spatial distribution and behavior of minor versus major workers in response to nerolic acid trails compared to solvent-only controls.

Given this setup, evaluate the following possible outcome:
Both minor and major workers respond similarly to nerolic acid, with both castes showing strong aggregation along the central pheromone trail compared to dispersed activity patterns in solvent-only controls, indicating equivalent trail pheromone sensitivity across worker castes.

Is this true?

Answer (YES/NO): NO